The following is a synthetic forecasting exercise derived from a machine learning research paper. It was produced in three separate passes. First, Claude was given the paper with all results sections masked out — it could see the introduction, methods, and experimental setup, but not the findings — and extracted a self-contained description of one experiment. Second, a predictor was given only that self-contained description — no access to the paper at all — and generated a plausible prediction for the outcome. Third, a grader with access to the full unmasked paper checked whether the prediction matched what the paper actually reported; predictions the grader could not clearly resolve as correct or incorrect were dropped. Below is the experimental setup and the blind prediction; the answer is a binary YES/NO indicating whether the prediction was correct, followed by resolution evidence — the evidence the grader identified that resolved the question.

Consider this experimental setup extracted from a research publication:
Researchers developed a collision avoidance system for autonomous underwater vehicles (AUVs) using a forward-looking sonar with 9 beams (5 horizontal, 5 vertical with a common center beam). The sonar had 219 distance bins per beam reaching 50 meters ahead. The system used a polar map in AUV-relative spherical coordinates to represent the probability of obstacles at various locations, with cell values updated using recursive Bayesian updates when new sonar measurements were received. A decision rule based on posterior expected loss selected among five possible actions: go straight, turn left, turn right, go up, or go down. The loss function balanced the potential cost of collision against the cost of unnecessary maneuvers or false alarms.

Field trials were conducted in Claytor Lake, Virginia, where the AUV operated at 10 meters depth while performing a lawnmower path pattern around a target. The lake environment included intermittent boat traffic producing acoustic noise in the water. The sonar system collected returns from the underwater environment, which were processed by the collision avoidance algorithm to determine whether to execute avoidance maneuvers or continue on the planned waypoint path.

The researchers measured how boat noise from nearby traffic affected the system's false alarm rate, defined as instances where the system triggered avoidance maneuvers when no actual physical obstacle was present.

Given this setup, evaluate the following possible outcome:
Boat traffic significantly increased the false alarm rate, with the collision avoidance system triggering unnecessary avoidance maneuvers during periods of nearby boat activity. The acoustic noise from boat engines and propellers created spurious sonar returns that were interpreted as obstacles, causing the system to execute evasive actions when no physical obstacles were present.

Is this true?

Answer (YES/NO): YES